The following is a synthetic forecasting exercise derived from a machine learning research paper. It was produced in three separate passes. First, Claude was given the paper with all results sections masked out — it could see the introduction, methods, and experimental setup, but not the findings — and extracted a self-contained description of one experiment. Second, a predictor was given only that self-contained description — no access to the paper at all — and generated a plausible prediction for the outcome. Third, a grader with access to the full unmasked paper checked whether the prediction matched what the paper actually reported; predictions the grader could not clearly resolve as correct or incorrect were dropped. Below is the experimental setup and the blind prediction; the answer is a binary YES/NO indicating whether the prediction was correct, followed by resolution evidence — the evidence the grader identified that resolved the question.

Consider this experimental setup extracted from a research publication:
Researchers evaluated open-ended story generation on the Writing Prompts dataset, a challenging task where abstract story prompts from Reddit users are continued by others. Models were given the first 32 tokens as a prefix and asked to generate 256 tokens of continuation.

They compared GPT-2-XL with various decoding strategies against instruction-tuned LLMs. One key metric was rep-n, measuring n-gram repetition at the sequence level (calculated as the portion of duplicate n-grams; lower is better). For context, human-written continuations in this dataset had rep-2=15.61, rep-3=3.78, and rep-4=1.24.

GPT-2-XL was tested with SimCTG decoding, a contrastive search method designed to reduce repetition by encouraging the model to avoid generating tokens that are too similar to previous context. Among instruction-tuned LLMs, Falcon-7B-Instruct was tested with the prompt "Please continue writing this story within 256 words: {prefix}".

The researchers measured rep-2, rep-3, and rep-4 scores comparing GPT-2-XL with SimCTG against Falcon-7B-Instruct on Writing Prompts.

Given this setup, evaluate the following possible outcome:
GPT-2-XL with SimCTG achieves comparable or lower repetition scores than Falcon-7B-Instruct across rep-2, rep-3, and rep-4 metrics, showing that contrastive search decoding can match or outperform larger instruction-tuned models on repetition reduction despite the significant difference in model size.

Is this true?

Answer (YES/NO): YES